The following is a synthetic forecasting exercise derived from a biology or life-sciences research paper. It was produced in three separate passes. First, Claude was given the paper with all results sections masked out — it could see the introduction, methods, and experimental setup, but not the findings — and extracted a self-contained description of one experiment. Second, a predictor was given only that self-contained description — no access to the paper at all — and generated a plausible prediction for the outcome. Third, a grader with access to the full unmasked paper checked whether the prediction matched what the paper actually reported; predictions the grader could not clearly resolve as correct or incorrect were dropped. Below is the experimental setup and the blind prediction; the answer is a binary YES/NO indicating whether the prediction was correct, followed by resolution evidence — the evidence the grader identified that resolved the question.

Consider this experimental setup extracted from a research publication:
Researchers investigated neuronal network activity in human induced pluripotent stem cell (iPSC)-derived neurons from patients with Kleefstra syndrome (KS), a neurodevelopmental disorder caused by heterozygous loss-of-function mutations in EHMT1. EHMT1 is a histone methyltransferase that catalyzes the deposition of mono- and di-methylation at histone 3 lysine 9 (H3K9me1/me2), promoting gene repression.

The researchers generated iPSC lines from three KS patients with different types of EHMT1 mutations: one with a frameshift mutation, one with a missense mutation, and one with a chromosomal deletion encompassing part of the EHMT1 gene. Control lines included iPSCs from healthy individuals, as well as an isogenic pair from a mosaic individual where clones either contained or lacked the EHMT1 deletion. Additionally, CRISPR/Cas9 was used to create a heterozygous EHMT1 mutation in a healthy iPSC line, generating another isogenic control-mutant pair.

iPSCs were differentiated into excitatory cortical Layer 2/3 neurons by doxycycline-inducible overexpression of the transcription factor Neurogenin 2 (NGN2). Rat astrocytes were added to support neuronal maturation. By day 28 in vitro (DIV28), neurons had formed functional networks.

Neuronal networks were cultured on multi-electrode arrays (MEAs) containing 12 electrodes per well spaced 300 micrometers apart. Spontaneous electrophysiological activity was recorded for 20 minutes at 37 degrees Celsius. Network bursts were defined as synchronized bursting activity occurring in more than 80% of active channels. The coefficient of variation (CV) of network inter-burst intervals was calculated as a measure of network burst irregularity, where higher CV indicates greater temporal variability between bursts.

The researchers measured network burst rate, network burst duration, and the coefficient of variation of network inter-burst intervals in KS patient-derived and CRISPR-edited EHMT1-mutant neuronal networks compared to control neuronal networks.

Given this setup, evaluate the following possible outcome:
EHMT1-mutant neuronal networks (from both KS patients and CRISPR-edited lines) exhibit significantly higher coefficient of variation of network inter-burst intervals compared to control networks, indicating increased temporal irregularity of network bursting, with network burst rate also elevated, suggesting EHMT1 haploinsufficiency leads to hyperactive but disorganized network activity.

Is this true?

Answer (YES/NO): NO